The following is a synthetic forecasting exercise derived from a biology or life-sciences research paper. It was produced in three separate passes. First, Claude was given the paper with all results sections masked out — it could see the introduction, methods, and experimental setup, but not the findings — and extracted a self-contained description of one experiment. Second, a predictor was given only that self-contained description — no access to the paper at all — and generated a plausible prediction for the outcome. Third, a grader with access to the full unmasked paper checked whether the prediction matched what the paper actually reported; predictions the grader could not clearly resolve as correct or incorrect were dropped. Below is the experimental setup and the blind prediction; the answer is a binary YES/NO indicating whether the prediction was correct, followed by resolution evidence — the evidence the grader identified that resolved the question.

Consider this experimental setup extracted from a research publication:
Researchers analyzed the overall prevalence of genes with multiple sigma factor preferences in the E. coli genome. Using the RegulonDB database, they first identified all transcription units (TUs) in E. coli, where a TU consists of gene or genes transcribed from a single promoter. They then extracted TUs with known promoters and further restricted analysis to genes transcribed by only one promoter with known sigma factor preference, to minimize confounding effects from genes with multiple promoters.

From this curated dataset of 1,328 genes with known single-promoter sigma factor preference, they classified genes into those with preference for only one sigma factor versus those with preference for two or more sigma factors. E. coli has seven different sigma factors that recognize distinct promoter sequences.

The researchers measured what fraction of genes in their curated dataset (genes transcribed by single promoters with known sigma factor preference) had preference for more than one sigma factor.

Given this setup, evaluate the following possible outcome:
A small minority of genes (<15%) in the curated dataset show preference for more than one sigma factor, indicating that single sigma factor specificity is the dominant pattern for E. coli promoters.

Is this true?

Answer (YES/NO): YES